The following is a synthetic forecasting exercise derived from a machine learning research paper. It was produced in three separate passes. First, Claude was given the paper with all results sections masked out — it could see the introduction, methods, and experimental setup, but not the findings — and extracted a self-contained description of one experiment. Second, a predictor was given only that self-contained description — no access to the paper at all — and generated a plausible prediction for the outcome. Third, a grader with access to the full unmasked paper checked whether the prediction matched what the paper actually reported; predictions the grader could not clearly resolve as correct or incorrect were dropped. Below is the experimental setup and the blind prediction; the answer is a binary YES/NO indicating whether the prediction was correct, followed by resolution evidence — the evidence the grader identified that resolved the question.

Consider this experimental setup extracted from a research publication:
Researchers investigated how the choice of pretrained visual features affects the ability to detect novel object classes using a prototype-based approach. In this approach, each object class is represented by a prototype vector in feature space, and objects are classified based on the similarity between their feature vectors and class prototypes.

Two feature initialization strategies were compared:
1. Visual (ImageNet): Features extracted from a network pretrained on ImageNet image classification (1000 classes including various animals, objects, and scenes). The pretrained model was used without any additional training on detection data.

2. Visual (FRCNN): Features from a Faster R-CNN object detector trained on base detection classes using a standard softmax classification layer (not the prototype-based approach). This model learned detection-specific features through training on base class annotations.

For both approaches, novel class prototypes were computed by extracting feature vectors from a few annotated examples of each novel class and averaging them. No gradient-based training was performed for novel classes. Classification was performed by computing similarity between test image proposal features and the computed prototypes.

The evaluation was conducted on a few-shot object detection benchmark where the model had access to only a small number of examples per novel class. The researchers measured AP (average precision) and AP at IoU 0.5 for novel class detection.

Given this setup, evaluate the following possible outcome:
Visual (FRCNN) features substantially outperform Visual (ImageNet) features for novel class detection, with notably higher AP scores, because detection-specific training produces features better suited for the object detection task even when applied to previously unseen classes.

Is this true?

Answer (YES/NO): YES